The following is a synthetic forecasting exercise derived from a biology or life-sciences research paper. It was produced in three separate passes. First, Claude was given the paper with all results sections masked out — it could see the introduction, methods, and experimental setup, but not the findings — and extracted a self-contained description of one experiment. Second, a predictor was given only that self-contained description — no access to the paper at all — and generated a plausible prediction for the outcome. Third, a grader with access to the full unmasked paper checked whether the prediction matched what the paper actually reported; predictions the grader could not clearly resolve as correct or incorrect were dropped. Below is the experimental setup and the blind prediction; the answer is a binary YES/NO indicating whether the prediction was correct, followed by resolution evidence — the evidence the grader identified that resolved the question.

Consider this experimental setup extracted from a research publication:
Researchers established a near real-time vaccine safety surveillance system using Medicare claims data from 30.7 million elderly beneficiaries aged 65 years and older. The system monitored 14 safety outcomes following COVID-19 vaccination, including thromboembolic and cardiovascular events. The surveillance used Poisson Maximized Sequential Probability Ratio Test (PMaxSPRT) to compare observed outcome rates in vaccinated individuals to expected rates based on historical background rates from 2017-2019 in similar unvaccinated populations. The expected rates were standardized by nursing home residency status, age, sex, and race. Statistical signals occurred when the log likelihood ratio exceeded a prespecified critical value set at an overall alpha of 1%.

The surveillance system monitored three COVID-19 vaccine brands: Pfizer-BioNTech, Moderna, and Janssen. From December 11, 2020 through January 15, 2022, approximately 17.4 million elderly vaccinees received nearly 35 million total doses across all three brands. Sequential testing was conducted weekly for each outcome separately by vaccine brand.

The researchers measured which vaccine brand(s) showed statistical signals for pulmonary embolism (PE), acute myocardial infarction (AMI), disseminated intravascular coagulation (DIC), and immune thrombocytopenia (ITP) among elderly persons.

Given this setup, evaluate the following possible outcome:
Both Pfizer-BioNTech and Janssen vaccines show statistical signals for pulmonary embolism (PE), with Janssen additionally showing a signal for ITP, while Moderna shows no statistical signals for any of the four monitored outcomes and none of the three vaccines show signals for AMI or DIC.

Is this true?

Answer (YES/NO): NO